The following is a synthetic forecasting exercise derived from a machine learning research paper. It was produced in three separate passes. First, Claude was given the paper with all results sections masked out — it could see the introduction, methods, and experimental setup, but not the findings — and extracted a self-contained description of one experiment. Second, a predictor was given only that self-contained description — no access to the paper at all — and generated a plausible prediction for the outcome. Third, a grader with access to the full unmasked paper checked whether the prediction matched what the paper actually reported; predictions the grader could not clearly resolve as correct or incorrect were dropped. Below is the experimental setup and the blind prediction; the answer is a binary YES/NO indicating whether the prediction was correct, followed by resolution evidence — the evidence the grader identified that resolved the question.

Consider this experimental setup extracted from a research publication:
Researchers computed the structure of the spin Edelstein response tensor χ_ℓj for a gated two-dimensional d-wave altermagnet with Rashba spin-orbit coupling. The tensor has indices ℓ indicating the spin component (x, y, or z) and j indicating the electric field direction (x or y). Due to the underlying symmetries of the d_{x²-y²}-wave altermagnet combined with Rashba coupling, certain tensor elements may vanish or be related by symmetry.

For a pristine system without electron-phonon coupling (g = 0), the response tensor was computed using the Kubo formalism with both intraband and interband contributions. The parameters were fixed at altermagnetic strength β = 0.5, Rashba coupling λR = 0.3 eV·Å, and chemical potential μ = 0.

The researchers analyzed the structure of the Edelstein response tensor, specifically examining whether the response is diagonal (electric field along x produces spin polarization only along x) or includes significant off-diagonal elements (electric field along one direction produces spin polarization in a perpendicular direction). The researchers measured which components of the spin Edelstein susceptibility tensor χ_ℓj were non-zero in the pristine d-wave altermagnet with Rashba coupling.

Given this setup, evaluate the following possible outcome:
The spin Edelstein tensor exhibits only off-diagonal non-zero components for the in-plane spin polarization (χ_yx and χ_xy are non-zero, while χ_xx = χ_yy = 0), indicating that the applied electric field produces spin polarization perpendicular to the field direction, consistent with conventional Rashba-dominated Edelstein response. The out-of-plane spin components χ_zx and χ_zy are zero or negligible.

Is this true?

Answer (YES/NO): NO